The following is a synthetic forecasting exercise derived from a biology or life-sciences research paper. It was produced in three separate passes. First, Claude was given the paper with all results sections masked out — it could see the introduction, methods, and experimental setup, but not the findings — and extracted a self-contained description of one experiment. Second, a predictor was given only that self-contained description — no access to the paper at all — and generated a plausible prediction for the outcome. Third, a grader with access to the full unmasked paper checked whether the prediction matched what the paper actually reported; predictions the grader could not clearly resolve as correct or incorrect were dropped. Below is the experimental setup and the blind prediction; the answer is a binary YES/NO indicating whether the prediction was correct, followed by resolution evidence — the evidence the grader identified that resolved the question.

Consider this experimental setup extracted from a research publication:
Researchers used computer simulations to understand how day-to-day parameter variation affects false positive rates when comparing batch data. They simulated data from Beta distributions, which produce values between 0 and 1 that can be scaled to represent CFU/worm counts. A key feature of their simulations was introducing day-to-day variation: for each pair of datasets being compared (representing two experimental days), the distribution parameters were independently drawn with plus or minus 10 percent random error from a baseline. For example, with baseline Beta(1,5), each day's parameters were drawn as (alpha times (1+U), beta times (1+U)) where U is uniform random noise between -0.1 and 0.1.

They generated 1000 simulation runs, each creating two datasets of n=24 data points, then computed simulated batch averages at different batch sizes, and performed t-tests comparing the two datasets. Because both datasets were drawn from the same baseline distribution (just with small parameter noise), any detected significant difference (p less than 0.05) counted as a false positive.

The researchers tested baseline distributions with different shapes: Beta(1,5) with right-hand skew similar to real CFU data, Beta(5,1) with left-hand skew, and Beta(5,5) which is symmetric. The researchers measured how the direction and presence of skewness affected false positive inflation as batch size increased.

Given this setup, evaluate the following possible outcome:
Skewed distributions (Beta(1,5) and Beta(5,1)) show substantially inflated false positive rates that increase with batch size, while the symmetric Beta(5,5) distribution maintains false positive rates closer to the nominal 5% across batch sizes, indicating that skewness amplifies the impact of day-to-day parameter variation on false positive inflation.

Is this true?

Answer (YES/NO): NO